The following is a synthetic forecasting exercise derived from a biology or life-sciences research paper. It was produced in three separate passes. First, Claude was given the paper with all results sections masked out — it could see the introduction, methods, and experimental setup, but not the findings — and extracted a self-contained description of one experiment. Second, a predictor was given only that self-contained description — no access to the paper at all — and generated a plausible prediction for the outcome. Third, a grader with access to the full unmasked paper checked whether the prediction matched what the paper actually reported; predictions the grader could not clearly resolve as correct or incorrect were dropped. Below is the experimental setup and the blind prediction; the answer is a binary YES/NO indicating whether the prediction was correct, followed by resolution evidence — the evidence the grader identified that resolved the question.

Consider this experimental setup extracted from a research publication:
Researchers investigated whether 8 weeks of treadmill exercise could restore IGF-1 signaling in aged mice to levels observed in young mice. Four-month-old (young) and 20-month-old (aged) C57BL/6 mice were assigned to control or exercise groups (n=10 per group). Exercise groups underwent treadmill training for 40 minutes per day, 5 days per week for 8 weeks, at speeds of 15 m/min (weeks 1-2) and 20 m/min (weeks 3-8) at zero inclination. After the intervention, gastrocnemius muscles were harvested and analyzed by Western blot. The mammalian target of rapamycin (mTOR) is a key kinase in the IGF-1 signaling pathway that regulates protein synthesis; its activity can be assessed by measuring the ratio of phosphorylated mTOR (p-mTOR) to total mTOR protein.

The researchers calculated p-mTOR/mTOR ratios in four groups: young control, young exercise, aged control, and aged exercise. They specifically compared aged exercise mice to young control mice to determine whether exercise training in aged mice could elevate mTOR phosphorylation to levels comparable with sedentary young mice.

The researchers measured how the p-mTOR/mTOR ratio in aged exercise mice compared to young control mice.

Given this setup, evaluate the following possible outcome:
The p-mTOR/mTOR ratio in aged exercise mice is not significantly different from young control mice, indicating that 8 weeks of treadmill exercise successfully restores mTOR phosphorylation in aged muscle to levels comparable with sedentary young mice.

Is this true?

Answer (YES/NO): NO